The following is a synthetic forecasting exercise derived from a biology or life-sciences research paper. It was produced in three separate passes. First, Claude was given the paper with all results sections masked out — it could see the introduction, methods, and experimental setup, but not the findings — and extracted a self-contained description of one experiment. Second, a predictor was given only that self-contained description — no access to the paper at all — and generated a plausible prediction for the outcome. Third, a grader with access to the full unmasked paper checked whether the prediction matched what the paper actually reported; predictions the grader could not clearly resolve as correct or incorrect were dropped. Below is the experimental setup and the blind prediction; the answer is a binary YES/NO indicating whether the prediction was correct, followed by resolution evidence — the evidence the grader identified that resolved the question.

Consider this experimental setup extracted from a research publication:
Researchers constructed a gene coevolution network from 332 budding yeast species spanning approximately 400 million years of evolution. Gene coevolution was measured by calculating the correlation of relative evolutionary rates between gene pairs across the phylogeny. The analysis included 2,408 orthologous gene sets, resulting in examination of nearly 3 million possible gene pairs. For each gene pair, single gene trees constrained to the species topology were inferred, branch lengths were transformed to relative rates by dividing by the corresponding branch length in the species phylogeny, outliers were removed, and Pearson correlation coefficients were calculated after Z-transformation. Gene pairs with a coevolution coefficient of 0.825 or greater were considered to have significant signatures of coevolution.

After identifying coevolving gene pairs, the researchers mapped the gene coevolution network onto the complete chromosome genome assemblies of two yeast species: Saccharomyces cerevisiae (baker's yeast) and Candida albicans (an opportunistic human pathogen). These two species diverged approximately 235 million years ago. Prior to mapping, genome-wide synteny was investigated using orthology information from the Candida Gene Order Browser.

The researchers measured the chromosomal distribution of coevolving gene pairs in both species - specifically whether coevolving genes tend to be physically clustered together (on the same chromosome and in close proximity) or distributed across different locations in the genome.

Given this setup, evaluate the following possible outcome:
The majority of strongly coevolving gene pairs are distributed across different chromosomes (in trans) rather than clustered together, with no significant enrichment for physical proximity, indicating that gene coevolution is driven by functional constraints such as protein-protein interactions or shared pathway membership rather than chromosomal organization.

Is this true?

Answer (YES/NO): YES